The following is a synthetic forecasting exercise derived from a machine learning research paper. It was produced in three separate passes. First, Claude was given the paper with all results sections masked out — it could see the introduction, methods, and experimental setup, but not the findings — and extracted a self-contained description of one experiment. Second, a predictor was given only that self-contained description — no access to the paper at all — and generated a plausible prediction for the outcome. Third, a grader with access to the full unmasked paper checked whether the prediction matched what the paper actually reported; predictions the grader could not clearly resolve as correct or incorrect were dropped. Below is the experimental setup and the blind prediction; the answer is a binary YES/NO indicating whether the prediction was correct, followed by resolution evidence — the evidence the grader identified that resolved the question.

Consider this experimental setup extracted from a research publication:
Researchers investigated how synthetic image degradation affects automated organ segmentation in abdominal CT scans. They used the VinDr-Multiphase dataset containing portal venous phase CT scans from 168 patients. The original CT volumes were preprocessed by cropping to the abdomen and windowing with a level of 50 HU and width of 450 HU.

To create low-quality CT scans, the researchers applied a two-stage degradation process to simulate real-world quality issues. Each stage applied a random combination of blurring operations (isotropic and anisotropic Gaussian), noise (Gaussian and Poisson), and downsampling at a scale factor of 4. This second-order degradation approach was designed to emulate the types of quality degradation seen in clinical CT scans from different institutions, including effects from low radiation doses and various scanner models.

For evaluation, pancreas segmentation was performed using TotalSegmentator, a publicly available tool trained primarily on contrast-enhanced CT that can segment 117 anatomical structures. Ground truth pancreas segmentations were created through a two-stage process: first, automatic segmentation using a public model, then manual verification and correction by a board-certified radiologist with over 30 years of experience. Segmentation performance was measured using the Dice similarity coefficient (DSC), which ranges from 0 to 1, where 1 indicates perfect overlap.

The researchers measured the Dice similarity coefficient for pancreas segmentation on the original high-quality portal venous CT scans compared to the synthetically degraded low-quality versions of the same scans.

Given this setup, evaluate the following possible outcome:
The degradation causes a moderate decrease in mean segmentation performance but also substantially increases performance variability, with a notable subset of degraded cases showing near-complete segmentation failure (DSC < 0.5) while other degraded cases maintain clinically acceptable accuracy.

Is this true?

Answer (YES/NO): NO